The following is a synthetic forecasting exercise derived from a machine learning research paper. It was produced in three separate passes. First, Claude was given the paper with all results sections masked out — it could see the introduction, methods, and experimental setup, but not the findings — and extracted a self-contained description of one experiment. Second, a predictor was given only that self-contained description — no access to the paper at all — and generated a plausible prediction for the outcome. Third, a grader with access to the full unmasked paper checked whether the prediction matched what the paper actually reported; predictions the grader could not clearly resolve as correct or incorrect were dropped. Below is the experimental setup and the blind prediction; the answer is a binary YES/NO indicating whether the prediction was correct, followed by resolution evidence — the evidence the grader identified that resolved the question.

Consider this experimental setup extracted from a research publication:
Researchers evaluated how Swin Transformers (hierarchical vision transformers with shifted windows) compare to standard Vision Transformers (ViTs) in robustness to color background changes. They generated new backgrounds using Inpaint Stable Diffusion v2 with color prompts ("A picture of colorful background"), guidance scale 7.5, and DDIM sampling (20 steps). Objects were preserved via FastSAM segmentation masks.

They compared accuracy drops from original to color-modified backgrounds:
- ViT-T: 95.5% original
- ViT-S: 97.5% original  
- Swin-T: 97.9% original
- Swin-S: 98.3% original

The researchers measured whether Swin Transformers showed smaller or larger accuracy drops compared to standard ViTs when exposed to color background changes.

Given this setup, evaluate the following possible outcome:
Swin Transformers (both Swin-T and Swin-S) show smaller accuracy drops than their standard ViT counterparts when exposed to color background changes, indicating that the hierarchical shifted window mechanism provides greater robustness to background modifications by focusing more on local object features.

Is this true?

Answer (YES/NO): YES